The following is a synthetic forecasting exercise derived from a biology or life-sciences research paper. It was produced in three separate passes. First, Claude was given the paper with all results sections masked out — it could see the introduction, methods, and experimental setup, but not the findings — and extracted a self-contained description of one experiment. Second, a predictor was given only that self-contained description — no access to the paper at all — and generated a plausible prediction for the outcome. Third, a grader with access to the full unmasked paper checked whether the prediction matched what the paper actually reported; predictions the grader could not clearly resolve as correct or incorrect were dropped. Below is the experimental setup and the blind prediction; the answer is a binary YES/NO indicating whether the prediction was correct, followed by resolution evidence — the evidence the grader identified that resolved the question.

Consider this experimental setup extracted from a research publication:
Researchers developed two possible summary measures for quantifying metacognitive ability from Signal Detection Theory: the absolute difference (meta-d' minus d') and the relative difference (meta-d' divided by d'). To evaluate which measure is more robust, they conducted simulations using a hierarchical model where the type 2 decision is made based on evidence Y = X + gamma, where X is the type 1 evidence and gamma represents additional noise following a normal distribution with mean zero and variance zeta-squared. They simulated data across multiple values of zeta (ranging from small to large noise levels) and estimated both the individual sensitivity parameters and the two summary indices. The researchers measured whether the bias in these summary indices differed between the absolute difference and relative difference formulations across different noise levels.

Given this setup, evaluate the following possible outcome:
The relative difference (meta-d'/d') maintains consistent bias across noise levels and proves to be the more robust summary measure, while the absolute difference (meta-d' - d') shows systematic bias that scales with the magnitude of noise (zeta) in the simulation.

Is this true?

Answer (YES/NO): NO